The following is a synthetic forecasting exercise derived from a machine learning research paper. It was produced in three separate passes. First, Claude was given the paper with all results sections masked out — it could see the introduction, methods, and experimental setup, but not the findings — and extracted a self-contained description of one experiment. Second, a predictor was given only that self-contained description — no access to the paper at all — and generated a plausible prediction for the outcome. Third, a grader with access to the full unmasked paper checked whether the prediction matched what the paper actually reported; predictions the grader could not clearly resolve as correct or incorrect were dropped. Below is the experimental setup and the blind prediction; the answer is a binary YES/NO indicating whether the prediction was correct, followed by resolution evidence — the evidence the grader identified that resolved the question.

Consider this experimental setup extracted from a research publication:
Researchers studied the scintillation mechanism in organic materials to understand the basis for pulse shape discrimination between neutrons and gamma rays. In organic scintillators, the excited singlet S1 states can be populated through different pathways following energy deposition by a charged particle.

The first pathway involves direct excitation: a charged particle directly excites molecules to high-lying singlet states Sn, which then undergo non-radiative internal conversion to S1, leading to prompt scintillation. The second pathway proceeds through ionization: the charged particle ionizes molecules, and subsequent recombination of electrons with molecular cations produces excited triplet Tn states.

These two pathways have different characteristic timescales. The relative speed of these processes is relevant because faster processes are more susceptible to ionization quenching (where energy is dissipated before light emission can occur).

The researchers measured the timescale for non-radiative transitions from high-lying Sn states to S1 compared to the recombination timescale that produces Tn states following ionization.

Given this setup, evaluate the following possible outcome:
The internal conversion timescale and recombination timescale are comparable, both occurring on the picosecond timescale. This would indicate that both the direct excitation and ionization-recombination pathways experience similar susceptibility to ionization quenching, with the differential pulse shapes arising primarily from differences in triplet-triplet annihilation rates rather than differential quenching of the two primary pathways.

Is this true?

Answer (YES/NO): NO